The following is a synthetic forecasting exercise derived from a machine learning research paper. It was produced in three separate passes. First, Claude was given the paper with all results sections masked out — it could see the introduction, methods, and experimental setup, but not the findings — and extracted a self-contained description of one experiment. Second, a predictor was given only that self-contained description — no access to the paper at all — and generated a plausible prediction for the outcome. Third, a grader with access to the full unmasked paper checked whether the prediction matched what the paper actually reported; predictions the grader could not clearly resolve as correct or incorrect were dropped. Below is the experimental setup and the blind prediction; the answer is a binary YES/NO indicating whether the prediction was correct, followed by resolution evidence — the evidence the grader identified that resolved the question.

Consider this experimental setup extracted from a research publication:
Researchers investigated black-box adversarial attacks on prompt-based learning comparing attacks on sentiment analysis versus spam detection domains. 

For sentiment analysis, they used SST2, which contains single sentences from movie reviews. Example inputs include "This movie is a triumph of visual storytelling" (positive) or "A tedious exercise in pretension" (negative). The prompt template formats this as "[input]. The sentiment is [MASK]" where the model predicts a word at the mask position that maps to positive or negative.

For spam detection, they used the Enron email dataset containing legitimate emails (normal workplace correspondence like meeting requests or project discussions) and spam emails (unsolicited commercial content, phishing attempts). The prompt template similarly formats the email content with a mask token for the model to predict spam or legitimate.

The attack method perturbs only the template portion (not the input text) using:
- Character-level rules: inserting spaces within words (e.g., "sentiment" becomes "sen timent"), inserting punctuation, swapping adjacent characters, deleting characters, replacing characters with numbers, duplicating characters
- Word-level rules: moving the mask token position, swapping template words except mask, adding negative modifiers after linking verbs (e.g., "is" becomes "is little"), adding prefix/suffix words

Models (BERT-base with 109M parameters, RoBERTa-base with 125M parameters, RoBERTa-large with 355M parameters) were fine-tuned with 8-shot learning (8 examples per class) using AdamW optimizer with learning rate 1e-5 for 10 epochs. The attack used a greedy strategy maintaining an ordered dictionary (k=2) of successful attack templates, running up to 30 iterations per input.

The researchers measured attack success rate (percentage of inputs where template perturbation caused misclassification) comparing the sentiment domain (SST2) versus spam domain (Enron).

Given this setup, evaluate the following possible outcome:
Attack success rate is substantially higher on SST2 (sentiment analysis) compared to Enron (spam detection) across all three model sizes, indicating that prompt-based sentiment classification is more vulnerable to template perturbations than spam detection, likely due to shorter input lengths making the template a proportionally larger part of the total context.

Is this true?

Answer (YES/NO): NO